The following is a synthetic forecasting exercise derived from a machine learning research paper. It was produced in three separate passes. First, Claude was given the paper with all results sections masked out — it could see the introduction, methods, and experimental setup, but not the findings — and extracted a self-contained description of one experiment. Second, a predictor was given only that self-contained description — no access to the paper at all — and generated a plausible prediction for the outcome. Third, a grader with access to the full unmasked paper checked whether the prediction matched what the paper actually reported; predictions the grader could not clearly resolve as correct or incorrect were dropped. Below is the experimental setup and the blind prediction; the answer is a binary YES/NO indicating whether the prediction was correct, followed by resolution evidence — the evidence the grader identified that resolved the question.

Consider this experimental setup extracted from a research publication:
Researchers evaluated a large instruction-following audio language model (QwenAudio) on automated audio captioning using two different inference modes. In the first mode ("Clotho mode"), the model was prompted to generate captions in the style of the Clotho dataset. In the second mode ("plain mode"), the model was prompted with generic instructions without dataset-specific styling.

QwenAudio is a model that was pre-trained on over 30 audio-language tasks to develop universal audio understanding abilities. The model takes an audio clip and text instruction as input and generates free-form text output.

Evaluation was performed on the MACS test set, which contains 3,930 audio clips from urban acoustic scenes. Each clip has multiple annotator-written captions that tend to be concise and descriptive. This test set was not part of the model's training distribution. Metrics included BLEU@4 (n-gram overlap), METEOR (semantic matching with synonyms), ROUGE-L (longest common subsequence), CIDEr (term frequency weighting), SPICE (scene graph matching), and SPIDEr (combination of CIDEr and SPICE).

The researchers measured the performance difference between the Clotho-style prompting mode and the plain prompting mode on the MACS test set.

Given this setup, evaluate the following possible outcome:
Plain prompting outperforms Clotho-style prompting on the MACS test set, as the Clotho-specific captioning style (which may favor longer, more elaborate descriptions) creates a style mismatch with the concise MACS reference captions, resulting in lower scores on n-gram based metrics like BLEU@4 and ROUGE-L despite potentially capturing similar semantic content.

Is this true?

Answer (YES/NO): NO